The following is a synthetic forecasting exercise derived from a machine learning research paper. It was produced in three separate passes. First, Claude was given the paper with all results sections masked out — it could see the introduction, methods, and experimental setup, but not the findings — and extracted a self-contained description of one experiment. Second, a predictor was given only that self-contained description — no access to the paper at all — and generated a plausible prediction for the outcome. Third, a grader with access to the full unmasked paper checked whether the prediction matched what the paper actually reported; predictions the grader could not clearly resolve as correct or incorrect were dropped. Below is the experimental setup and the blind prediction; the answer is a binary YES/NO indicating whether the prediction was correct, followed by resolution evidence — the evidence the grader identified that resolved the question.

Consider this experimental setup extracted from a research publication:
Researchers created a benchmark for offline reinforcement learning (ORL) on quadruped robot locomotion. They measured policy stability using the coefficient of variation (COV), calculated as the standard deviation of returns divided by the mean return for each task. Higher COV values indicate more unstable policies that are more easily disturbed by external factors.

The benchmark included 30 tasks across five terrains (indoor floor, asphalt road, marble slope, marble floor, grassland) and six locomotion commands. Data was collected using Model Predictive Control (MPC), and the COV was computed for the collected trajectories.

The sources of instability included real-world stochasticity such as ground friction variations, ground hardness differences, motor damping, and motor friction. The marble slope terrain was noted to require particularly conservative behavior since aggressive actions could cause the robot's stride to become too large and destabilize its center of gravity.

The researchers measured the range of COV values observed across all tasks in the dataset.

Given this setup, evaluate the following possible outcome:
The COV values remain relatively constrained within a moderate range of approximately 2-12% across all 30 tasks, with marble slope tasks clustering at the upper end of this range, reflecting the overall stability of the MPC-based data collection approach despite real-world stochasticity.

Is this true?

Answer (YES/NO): NO